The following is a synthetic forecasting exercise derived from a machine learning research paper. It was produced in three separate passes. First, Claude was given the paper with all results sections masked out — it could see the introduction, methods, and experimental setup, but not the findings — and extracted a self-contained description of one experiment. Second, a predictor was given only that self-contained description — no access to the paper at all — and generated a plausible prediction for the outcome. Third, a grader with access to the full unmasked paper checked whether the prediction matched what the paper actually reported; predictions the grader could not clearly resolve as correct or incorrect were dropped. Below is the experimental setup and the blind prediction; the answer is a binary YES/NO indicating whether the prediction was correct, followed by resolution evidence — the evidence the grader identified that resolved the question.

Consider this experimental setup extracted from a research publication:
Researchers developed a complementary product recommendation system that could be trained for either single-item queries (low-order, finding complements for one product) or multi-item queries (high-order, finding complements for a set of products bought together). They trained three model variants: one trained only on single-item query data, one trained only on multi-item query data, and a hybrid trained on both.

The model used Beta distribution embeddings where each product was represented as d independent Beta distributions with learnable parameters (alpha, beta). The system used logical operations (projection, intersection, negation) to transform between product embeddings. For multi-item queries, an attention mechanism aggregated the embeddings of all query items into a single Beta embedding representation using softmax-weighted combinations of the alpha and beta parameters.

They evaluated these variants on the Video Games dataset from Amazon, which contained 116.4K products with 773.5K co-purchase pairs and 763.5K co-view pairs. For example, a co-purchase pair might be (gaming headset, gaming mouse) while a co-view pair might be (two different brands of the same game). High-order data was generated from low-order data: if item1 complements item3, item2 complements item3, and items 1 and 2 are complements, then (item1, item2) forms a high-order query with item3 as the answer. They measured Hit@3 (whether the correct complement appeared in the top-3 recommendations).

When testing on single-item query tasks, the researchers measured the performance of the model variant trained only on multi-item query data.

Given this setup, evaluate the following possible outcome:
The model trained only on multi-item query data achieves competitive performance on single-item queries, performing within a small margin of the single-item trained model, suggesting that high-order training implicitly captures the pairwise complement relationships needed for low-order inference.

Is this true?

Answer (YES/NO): NO